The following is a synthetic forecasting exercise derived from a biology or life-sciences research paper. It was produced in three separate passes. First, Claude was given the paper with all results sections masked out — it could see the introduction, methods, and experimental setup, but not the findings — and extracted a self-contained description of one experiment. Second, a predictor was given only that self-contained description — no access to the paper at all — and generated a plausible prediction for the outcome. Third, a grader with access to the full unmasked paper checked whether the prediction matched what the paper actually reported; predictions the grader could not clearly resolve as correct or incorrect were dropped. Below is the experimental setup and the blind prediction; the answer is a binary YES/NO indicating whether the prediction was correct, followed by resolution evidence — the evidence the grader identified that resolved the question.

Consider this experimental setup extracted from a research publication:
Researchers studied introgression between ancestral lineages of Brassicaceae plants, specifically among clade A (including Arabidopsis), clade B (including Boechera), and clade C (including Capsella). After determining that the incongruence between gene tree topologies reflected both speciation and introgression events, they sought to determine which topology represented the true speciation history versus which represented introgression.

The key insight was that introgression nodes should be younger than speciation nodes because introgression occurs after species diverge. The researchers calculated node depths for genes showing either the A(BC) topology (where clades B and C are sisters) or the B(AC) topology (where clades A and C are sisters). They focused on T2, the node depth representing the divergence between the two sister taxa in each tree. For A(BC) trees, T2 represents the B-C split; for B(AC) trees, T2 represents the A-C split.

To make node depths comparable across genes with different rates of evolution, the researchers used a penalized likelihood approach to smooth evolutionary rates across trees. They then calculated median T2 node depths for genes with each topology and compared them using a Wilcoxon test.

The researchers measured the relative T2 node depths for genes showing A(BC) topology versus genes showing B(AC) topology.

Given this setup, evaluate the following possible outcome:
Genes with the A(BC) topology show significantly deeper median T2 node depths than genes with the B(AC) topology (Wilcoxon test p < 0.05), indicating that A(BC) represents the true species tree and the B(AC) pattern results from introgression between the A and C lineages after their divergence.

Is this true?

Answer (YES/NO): NO